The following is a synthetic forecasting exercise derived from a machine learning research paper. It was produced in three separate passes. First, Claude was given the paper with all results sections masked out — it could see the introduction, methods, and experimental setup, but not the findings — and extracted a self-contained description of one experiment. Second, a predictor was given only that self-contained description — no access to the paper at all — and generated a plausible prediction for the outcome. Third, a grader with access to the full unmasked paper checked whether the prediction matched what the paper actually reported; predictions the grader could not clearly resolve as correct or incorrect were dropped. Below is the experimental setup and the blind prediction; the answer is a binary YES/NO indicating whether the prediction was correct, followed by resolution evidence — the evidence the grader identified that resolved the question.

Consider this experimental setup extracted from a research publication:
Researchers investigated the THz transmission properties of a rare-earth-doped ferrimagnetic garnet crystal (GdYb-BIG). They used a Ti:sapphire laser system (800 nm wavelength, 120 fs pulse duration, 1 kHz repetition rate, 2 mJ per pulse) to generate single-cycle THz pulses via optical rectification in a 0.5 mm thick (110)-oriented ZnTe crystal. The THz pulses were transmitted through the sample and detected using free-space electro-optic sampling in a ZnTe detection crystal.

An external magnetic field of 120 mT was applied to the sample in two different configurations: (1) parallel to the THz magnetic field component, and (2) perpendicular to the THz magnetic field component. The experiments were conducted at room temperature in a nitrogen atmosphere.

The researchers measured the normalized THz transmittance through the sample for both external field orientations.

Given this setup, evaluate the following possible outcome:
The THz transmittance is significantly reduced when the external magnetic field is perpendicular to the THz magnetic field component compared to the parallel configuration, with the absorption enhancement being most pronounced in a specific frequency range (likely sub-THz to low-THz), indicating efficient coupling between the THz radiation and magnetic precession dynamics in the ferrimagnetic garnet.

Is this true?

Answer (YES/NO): YES